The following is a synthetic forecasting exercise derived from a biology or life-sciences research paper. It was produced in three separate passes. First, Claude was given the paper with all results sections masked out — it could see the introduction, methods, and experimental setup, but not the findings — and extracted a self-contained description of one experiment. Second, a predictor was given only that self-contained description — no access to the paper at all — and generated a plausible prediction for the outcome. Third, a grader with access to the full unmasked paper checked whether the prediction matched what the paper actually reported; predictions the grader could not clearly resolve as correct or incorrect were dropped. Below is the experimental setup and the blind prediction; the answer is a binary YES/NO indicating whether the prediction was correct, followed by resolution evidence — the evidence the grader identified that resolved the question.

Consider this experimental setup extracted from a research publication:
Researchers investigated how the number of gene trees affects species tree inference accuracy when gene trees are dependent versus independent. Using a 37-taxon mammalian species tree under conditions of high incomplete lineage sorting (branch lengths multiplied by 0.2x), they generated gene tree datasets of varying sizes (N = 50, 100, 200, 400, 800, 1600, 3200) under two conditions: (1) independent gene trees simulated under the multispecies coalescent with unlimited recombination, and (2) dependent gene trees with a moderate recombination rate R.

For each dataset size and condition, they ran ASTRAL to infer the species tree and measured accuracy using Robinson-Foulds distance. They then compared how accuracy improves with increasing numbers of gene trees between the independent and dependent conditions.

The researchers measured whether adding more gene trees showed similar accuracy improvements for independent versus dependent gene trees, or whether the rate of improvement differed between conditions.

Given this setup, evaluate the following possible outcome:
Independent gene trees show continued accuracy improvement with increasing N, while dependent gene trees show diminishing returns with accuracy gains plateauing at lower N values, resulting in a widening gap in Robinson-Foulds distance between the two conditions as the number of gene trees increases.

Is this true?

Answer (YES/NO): NO